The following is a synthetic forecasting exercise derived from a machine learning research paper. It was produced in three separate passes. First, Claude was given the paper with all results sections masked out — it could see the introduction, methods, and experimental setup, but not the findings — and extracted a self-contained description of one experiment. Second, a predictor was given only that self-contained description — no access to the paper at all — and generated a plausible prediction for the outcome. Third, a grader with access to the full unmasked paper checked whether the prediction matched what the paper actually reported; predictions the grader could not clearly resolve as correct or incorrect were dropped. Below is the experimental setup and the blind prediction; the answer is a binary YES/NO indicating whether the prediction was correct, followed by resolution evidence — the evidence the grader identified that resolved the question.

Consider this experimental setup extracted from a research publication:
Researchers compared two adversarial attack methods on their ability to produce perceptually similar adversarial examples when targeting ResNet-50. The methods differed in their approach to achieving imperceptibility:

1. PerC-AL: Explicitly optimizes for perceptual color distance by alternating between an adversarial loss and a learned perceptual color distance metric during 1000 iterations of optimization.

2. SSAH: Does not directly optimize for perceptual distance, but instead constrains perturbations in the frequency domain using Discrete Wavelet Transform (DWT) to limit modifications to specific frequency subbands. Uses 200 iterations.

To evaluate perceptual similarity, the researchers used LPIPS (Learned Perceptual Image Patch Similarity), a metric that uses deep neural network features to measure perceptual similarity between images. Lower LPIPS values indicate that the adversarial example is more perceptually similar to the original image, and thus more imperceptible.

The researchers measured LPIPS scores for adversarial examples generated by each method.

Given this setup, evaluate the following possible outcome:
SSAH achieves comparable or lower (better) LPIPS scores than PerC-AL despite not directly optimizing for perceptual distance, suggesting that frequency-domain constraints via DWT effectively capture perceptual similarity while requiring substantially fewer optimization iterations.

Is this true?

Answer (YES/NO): YES